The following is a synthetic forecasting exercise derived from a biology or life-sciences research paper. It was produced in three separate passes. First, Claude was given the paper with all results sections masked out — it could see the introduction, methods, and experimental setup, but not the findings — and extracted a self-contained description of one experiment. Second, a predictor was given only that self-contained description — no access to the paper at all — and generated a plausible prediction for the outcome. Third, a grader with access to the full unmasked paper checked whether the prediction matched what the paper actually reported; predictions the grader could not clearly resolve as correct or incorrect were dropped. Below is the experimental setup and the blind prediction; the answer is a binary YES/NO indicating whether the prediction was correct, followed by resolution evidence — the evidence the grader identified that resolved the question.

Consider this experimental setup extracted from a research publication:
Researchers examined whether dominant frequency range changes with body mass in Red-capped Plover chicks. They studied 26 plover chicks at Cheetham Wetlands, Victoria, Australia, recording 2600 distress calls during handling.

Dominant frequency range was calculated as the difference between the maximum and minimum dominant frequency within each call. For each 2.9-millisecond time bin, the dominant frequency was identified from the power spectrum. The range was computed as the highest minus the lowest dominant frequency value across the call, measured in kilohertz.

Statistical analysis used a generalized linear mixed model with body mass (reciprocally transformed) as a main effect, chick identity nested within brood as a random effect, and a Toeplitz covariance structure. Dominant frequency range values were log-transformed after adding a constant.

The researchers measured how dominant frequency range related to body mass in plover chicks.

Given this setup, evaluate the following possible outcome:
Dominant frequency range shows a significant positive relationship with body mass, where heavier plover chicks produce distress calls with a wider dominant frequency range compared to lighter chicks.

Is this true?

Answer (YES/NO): NO